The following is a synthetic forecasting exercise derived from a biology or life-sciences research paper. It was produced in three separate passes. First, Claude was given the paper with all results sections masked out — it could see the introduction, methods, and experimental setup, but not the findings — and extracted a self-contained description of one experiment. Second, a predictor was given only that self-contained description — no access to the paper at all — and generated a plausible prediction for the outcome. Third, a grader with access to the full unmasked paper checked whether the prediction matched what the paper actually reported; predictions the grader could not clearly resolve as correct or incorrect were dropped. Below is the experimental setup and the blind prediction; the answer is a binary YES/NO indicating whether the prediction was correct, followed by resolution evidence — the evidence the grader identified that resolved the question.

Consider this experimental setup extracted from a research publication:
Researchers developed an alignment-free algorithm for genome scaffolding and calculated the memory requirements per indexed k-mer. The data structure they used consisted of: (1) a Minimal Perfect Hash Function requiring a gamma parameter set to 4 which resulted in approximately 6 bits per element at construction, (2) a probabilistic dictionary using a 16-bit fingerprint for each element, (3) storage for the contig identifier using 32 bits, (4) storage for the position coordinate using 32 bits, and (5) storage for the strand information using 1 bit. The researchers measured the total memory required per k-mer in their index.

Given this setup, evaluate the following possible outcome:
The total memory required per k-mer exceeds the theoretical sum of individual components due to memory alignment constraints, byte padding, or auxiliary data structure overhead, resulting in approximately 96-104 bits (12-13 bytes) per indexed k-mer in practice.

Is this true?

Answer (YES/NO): NO